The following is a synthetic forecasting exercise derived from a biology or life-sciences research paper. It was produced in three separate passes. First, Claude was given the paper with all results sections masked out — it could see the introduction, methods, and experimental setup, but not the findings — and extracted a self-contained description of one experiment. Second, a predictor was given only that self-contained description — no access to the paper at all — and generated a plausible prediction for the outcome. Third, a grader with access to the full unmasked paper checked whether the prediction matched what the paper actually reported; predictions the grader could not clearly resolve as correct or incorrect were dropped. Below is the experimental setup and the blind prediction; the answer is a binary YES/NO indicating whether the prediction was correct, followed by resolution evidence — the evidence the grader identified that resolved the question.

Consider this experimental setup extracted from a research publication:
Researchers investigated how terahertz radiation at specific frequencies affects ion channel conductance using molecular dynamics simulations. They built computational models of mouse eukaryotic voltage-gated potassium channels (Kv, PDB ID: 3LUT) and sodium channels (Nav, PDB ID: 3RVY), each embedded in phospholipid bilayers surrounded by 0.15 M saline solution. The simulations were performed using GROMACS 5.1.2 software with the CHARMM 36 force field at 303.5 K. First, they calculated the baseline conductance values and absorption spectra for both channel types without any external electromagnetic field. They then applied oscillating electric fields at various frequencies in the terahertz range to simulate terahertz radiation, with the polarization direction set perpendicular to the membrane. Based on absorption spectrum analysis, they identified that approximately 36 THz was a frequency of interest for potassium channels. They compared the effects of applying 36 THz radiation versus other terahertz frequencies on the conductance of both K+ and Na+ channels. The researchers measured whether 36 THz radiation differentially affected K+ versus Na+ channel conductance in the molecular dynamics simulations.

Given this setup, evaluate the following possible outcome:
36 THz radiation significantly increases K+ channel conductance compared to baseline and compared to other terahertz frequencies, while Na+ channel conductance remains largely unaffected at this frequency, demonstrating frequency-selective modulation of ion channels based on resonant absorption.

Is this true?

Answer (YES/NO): YES